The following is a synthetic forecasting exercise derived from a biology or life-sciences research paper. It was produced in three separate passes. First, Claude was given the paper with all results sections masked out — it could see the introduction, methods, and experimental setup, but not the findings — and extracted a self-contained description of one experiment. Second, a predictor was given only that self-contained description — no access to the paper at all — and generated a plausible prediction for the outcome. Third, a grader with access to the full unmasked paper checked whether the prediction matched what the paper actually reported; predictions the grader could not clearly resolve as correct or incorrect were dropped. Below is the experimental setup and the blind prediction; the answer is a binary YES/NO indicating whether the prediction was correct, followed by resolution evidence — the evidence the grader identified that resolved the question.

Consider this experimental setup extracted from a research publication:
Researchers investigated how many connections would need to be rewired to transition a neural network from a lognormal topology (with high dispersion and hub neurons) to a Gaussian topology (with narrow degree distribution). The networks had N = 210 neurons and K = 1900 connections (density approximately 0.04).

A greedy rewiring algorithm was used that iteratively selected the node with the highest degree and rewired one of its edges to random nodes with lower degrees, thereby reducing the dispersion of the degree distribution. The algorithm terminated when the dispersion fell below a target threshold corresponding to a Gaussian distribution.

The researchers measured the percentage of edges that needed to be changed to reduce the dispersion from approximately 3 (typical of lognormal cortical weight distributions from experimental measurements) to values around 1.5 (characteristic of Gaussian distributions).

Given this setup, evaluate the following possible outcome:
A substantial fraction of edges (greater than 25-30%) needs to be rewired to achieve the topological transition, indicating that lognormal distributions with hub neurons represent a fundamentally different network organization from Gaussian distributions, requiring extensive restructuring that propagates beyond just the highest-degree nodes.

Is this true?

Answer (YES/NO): YES